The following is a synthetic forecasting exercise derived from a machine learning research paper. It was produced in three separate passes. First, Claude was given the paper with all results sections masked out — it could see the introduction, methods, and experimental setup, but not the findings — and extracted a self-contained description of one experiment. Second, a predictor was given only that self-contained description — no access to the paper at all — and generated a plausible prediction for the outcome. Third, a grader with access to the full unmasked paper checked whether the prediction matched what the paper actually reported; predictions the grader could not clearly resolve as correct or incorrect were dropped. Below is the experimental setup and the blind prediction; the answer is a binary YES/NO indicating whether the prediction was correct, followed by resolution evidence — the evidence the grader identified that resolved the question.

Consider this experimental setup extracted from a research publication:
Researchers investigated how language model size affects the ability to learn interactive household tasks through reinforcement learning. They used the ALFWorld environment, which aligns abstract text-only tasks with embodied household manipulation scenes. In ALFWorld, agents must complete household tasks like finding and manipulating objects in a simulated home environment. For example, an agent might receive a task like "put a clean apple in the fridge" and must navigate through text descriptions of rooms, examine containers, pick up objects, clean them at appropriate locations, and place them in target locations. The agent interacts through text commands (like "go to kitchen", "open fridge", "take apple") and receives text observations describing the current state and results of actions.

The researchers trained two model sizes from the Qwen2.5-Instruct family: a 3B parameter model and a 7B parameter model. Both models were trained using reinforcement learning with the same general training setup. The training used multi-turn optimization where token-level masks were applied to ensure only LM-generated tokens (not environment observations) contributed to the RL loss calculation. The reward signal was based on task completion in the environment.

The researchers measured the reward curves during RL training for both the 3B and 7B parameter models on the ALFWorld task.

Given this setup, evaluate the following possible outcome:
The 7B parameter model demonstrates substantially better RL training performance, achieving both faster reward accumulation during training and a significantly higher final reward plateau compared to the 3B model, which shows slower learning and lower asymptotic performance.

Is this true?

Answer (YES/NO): NO